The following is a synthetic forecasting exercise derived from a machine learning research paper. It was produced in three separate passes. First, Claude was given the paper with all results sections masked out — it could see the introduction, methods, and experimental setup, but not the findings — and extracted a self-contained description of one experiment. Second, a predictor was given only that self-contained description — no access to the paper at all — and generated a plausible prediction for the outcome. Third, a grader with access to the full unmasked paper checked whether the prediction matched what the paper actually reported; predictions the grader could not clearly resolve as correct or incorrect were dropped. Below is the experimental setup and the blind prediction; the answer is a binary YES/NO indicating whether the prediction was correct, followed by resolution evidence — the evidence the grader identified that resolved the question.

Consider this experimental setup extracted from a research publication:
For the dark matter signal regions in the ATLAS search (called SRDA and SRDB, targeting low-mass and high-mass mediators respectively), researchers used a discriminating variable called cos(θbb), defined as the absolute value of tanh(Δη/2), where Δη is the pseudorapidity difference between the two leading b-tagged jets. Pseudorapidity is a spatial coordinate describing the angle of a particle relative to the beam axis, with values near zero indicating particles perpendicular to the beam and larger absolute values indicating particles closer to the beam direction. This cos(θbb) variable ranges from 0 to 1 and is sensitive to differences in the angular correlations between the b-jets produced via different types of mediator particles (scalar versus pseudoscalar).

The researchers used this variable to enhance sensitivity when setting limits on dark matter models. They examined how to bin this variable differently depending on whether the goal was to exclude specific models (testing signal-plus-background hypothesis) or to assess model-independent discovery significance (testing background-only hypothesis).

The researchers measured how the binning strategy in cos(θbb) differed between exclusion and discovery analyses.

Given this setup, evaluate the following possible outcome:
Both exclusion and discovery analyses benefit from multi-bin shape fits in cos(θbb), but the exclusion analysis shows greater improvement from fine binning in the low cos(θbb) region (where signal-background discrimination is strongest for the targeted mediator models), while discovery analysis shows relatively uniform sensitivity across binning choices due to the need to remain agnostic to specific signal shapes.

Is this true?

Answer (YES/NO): NO